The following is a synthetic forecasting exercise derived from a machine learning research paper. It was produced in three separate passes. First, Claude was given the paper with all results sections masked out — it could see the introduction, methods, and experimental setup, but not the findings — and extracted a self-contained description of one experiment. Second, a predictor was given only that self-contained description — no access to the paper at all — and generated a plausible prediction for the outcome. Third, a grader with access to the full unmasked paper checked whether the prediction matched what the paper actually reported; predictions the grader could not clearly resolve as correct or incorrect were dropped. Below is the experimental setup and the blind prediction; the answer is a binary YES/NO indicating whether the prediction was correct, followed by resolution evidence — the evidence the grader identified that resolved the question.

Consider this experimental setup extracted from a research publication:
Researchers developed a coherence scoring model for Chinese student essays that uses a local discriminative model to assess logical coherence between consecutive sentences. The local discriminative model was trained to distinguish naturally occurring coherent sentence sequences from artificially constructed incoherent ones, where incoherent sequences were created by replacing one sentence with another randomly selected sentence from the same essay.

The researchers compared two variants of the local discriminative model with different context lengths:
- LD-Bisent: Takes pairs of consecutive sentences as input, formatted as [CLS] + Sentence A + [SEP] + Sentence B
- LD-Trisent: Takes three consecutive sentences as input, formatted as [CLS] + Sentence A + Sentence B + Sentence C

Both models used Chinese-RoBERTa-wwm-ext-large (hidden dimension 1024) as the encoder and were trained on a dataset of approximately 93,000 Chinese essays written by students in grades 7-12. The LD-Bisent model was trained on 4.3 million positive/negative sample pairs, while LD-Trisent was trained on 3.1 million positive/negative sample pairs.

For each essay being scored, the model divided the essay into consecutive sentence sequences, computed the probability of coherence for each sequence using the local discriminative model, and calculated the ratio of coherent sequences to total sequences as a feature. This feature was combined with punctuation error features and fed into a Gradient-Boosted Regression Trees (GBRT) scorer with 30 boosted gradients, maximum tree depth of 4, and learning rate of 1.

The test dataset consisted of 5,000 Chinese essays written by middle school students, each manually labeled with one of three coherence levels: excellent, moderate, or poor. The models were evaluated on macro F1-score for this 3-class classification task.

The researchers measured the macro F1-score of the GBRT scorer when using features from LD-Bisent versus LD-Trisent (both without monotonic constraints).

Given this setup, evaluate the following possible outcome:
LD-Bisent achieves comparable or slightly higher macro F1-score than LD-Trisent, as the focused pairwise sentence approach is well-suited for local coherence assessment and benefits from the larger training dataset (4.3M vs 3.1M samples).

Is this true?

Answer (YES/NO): NO